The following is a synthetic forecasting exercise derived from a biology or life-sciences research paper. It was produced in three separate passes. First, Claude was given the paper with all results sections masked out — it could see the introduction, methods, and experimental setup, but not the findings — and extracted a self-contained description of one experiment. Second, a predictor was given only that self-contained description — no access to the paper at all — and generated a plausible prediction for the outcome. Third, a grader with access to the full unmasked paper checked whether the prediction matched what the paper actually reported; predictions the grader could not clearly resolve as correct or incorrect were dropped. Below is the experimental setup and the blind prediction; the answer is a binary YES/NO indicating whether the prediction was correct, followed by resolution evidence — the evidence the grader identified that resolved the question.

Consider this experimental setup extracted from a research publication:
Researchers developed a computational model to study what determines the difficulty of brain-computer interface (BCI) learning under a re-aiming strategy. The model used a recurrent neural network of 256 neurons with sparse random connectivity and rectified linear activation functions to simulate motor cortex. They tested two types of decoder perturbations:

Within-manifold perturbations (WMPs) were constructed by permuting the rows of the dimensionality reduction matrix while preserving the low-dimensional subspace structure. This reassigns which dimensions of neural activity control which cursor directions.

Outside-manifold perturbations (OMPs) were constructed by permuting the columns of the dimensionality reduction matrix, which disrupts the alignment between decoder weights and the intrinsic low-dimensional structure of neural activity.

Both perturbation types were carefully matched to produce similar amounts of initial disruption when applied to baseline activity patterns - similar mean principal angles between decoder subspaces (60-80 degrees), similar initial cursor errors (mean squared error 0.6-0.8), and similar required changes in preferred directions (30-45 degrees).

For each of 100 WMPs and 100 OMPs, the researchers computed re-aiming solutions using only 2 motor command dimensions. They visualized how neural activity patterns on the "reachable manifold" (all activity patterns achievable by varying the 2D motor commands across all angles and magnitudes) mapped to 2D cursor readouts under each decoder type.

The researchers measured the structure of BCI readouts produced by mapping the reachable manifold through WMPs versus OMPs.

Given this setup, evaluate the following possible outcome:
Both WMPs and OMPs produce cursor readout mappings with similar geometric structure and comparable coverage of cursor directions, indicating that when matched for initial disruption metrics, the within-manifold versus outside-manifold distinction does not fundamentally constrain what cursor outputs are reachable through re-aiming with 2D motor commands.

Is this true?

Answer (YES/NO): NO